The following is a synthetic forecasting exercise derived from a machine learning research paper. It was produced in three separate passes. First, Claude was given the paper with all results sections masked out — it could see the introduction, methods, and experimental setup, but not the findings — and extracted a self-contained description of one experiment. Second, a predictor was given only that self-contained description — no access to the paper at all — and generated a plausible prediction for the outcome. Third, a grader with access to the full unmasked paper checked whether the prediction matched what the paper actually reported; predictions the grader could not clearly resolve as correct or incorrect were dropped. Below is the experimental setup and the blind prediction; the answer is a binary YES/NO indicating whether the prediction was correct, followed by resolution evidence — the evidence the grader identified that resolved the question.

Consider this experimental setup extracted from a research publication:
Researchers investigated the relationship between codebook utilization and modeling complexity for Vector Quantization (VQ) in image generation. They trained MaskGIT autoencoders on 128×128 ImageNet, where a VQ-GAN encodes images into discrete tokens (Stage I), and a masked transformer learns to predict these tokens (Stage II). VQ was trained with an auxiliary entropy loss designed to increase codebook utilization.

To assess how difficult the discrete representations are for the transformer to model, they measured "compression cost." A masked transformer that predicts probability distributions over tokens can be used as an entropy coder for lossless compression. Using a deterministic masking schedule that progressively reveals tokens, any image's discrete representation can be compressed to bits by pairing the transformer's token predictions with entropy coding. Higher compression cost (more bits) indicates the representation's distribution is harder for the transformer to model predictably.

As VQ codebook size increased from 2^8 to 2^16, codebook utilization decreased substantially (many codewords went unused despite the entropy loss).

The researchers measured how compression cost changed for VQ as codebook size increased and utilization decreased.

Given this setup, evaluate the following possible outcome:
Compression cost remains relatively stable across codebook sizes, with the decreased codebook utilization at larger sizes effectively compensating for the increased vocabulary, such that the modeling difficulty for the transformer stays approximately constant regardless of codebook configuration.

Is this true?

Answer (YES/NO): NO